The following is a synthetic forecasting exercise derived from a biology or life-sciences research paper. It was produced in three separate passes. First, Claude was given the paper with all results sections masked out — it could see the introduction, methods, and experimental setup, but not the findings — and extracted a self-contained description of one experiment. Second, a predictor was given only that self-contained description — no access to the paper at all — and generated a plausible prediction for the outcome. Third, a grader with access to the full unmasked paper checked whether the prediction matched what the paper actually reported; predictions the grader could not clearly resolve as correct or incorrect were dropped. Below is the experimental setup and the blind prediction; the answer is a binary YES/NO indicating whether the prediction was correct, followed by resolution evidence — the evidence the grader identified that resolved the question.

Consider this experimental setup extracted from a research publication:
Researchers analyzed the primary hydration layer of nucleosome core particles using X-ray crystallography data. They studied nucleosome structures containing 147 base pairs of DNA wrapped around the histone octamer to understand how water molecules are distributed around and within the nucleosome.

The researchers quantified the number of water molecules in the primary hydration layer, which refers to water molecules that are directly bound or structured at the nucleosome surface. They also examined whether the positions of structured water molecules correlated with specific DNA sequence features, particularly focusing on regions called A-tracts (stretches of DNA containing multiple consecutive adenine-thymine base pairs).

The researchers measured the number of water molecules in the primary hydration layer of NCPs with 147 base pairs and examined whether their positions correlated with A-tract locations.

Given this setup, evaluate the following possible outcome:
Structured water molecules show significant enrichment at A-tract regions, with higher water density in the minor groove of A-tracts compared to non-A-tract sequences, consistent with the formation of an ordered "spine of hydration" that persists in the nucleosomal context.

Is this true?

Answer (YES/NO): YES